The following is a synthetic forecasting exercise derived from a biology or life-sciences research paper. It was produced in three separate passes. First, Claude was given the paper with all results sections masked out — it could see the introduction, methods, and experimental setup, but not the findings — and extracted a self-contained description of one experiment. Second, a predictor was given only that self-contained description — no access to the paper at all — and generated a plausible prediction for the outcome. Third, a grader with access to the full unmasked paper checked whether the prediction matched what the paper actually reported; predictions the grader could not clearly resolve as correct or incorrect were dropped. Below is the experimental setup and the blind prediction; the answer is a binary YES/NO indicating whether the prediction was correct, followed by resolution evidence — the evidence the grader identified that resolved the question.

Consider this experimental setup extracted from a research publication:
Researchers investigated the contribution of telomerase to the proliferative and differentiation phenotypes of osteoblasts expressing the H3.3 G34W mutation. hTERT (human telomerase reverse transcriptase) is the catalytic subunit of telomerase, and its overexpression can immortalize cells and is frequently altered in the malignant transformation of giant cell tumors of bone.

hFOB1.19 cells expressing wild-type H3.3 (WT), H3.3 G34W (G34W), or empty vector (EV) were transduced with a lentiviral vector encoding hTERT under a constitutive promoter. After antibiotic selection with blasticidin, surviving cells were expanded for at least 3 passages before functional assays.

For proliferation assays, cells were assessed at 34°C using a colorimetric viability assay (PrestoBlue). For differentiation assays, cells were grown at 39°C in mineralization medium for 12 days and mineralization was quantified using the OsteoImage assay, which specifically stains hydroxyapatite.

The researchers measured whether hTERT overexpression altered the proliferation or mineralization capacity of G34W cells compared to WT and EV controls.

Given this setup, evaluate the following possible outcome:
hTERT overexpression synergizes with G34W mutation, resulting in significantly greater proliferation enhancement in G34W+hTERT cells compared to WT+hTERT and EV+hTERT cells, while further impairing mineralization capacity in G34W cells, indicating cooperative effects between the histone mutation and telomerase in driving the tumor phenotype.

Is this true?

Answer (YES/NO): NO